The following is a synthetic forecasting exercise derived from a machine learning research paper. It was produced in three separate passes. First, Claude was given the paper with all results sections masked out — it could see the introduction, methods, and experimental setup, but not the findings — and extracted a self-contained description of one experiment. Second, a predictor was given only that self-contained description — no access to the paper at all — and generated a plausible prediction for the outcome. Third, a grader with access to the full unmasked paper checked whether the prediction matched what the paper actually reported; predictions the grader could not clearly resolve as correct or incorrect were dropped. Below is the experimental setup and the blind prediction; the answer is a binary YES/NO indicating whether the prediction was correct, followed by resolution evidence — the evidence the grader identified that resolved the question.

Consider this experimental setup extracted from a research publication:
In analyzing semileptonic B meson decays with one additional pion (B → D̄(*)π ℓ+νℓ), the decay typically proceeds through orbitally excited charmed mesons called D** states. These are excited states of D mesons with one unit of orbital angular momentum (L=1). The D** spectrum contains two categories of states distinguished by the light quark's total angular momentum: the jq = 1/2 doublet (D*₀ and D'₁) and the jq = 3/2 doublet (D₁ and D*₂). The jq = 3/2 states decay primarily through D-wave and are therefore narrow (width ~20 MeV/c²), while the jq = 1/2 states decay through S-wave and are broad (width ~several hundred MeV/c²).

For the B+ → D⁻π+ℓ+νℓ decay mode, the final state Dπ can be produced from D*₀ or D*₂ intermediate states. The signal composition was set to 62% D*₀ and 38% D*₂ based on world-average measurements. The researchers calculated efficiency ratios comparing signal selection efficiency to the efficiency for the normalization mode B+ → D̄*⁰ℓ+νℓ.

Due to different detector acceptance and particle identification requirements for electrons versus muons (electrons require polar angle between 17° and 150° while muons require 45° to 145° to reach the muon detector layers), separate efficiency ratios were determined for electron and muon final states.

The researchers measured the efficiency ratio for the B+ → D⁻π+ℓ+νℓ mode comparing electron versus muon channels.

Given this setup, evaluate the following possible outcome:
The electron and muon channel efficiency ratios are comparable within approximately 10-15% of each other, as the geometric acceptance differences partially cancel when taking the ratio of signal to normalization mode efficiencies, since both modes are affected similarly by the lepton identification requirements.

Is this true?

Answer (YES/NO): YES